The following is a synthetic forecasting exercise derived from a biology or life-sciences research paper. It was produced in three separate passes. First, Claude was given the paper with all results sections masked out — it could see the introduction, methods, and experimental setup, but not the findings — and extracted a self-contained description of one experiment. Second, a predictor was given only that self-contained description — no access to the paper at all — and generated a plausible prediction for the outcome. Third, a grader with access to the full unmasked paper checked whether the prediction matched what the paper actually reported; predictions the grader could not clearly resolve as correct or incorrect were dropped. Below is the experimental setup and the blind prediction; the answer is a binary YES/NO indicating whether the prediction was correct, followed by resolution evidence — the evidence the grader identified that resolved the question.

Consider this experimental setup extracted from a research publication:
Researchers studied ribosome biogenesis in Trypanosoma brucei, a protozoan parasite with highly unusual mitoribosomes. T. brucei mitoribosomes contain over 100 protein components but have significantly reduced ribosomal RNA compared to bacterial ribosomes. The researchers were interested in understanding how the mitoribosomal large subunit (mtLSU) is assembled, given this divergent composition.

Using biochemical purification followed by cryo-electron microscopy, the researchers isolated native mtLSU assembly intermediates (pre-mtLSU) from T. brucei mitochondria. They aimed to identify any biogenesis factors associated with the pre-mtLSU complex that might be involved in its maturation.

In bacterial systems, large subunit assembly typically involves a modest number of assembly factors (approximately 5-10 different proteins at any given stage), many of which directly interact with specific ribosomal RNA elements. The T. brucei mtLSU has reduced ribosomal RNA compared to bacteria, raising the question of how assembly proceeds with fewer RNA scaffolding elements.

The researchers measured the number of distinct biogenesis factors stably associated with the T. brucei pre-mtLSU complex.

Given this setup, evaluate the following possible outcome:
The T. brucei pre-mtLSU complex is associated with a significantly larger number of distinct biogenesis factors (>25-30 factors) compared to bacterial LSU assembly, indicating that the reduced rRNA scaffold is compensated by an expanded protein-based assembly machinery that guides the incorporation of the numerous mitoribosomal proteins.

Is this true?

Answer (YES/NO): NO